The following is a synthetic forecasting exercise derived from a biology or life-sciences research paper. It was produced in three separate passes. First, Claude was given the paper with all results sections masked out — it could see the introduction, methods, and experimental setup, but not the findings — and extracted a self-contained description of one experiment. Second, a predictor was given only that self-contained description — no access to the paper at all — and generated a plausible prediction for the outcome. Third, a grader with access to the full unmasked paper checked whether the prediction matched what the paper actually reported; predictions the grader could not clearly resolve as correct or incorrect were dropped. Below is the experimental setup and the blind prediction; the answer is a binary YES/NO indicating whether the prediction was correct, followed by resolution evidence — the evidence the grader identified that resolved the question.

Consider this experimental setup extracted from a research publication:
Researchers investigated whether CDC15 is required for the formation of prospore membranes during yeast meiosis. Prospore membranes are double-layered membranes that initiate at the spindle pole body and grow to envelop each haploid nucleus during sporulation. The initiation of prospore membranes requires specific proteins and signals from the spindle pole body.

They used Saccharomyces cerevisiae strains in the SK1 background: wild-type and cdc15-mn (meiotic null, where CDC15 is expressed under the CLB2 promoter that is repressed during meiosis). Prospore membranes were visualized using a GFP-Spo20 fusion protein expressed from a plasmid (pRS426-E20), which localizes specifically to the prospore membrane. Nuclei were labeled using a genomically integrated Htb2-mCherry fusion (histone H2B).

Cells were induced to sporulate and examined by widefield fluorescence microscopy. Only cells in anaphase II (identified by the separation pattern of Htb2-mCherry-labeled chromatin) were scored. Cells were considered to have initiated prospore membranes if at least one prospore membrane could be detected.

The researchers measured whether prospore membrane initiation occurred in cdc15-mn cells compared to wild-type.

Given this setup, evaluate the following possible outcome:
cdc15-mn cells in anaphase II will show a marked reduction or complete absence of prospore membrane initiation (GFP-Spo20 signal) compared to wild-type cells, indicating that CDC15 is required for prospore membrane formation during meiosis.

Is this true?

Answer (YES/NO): NO